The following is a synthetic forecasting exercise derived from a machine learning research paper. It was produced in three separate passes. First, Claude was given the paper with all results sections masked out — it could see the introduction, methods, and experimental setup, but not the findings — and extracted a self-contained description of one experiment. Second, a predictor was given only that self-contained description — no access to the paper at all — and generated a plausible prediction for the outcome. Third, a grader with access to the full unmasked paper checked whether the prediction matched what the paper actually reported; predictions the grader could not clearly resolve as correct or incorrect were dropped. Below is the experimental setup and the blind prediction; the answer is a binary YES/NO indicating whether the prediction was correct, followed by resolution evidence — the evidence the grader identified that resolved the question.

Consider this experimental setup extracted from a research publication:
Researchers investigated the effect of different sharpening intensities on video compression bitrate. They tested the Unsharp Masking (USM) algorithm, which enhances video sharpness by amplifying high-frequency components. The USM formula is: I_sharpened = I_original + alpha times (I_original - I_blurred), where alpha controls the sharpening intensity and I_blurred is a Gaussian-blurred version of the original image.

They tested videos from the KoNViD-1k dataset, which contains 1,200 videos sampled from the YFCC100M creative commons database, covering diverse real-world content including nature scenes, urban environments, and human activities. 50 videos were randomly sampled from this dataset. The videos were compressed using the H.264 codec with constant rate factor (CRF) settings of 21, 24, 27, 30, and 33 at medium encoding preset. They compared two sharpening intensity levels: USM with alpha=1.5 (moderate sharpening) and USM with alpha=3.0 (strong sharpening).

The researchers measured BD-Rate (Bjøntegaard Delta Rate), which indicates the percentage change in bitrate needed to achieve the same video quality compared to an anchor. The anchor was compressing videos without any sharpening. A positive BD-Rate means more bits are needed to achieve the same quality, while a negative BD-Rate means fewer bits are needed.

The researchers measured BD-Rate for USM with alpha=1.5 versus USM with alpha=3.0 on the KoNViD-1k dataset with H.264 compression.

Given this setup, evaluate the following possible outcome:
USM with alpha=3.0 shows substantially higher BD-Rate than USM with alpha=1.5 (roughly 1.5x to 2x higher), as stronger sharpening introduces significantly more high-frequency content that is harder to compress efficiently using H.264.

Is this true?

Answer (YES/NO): NO